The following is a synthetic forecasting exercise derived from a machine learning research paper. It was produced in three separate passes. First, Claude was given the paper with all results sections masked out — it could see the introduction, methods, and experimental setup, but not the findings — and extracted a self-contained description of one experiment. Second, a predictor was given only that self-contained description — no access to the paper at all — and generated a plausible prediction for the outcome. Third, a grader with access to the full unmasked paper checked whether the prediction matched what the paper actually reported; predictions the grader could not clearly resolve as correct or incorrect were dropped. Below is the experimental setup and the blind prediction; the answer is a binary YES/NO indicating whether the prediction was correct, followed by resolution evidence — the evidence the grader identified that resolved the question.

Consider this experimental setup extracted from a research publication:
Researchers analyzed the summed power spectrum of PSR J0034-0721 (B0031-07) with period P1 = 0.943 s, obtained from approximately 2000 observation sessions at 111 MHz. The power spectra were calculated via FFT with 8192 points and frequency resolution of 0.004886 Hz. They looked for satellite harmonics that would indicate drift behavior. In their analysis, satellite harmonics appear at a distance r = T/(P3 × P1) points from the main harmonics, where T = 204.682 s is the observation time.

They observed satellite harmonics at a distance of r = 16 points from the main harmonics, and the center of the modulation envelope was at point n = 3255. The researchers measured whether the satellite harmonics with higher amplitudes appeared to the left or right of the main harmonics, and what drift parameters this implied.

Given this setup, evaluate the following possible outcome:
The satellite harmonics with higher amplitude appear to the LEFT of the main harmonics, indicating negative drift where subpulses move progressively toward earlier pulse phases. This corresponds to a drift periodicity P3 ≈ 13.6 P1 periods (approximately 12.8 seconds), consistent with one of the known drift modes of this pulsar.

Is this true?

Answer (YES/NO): NO